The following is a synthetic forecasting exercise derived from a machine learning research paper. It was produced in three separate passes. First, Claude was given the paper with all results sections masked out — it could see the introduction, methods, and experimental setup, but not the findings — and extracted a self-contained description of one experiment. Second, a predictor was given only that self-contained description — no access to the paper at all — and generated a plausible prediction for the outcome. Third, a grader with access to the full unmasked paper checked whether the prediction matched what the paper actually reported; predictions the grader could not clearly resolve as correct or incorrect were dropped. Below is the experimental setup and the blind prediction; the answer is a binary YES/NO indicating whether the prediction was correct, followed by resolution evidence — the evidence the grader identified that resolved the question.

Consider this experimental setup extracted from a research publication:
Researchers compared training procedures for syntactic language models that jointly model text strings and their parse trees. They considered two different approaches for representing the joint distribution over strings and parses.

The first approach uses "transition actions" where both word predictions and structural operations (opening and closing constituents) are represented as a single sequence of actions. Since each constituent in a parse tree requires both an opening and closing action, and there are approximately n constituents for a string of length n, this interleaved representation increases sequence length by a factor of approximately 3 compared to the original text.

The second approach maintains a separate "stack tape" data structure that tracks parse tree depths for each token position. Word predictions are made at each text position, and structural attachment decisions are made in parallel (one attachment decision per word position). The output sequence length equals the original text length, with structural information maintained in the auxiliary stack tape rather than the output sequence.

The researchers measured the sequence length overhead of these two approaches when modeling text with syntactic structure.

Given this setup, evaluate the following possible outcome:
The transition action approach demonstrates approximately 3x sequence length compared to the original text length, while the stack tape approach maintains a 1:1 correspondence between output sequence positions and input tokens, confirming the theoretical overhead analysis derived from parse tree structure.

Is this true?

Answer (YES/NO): YES